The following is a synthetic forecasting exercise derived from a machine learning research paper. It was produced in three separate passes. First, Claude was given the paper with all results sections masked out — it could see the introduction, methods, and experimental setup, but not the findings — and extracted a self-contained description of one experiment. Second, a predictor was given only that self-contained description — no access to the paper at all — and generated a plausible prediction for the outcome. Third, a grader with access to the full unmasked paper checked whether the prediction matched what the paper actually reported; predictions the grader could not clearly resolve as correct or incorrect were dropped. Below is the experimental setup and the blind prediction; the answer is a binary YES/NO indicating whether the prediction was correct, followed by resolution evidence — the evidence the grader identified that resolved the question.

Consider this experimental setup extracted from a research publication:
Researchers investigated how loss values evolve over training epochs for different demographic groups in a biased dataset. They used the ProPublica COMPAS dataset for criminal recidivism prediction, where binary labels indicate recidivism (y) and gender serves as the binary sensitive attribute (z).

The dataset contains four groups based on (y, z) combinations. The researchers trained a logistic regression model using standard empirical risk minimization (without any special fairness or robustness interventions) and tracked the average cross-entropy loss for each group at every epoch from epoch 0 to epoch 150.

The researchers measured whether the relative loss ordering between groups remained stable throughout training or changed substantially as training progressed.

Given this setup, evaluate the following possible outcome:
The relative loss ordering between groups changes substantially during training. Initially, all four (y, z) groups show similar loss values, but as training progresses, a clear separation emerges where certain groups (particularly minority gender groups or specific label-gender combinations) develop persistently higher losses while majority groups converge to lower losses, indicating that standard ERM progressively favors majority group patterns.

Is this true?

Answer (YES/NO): NO